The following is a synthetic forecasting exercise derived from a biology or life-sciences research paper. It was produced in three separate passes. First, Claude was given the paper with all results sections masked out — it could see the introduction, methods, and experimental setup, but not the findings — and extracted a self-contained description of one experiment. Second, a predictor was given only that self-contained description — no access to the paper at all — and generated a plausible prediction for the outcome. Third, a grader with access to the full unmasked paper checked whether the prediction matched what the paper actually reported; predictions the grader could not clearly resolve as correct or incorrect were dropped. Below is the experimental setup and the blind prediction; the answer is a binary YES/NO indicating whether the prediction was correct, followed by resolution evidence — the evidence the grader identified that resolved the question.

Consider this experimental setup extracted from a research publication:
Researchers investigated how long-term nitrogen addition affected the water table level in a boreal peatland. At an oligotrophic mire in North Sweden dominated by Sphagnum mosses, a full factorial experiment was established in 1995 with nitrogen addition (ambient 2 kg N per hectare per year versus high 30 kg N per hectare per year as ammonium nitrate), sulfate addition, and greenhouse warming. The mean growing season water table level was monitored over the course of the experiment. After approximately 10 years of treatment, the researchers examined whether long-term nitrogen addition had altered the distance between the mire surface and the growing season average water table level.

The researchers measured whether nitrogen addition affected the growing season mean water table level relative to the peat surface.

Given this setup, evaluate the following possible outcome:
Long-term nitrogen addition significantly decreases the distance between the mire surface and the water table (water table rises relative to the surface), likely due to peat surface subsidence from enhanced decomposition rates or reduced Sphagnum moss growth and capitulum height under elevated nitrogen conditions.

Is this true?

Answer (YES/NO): YES